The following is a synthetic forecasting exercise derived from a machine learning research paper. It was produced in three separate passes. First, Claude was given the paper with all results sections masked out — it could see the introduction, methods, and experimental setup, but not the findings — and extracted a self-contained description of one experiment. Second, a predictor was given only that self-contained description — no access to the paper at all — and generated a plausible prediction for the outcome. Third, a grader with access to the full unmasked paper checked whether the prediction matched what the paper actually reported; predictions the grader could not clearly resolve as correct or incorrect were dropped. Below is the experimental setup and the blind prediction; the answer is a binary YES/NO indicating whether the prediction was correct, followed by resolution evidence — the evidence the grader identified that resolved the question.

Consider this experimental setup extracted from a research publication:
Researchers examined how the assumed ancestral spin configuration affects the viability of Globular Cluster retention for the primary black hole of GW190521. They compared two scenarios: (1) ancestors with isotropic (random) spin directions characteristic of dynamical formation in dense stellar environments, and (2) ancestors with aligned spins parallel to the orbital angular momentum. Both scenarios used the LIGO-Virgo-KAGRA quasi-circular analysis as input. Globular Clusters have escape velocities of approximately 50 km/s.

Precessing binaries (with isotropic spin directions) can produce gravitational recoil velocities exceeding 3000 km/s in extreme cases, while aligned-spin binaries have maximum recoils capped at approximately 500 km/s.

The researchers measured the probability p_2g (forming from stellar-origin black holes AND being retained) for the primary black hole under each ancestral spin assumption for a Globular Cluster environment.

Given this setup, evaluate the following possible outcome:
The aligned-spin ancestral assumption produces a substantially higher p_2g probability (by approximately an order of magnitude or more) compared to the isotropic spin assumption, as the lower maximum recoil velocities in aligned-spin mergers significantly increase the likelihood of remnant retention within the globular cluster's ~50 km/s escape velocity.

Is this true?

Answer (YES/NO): YES